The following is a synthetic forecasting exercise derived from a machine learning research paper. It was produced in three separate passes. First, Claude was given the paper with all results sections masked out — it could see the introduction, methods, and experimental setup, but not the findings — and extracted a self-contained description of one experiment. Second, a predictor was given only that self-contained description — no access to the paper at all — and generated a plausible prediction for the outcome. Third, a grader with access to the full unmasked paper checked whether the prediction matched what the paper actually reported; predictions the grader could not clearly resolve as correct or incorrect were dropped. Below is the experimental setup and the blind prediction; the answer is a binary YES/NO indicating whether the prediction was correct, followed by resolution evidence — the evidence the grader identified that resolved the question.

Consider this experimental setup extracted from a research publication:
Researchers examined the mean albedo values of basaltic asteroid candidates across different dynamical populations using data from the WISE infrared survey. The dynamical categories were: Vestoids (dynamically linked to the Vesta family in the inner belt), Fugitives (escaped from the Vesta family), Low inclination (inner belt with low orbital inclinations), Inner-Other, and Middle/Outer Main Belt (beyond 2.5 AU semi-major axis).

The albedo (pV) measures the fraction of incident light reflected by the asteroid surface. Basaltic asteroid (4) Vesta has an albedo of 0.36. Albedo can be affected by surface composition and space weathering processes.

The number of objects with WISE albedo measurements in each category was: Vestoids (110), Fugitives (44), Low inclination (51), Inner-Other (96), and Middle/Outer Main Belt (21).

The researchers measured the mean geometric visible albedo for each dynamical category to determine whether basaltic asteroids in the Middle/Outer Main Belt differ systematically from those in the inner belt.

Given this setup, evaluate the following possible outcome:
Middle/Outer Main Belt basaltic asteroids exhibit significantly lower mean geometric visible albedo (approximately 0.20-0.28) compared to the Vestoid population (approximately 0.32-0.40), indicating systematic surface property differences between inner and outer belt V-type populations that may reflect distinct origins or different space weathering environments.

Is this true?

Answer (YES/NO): YES